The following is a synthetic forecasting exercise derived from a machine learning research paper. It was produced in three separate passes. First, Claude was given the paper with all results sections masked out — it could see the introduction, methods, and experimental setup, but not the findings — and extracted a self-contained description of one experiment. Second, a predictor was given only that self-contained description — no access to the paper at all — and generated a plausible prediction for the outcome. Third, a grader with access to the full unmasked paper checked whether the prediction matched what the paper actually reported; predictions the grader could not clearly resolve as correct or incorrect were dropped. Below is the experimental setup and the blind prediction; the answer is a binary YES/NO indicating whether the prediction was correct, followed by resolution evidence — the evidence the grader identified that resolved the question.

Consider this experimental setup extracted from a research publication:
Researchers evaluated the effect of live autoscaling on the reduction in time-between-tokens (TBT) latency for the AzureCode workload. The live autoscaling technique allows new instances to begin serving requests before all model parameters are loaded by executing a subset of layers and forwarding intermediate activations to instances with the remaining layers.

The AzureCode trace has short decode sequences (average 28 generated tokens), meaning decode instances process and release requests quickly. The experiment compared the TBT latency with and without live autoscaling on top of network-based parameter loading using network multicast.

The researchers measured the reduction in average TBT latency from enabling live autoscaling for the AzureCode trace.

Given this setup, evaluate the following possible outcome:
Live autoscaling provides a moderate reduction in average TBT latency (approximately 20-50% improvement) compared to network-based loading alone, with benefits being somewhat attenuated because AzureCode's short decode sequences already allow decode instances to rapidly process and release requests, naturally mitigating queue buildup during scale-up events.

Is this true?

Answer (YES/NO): NO